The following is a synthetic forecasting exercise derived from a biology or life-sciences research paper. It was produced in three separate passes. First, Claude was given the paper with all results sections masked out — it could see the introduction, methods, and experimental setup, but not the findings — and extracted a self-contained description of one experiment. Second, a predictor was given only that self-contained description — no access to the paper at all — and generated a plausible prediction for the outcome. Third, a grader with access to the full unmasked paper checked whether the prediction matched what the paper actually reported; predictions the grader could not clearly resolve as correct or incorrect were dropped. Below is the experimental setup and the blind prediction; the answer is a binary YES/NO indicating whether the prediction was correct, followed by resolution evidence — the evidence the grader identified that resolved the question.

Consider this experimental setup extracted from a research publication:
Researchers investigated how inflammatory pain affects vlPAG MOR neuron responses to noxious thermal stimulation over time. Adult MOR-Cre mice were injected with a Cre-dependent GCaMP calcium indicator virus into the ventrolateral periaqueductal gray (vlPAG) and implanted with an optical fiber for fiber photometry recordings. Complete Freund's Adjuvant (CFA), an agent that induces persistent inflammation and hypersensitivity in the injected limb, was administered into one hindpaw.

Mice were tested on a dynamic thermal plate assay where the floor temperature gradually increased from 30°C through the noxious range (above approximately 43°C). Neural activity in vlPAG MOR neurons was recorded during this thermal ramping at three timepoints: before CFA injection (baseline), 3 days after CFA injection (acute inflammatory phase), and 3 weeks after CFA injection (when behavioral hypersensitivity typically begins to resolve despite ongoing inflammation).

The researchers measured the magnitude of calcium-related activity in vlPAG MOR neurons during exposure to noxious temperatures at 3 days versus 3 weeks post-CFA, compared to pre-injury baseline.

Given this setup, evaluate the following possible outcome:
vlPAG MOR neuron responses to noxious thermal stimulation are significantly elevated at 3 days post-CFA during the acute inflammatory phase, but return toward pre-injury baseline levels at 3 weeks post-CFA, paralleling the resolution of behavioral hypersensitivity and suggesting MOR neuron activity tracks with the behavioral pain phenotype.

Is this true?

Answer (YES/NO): YES